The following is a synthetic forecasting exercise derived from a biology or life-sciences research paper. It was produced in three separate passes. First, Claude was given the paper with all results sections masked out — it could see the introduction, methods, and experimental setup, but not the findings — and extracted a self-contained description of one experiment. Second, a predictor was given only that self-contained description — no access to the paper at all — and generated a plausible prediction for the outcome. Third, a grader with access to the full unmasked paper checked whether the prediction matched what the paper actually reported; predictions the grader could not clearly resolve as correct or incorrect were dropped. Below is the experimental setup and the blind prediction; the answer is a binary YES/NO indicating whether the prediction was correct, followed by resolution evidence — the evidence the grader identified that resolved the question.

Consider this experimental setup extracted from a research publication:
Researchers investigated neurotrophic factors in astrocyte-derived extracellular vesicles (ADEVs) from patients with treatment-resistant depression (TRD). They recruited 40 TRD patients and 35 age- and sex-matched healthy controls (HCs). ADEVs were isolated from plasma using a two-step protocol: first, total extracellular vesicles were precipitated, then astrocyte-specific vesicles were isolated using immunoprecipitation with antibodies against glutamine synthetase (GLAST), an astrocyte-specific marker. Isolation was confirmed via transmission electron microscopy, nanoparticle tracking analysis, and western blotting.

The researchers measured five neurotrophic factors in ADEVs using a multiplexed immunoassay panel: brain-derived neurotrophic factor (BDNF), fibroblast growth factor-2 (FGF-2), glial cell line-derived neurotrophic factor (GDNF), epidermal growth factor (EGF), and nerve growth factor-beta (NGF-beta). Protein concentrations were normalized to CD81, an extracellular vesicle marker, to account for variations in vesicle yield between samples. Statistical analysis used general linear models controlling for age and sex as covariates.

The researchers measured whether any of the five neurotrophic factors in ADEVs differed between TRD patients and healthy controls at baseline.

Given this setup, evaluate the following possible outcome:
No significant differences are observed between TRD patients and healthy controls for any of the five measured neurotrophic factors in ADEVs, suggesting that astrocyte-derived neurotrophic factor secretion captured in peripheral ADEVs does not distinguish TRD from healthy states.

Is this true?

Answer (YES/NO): NO